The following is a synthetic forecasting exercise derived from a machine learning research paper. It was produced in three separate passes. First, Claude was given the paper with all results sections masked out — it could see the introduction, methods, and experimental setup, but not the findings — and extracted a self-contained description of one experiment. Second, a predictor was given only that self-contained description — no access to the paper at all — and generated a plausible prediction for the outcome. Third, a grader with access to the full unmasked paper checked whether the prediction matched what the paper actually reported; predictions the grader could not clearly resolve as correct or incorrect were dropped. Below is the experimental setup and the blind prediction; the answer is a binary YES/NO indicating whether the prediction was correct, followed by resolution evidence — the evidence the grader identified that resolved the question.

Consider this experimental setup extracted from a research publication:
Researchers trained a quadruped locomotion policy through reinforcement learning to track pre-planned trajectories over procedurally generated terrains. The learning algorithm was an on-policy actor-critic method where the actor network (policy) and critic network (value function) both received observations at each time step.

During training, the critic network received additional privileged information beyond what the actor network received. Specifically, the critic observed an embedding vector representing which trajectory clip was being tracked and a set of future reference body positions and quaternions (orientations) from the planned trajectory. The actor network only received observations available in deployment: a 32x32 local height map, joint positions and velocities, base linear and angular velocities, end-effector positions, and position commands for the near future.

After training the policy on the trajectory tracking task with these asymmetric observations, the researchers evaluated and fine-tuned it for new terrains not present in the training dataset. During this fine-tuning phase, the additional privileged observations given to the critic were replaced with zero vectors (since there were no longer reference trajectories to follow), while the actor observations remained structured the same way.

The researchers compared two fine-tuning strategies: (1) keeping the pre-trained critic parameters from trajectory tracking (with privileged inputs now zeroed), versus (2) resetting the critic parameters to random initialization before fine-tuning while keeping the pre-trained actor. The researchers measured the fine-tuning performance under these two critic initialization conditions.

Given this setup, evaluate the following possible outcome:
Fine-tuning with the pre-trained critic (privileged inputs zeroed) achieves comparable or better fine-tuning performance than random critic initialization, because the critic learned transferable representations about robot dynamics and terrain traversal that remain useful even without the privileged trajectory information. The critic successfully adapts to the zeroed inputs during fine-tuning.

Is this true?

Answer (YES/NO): YES